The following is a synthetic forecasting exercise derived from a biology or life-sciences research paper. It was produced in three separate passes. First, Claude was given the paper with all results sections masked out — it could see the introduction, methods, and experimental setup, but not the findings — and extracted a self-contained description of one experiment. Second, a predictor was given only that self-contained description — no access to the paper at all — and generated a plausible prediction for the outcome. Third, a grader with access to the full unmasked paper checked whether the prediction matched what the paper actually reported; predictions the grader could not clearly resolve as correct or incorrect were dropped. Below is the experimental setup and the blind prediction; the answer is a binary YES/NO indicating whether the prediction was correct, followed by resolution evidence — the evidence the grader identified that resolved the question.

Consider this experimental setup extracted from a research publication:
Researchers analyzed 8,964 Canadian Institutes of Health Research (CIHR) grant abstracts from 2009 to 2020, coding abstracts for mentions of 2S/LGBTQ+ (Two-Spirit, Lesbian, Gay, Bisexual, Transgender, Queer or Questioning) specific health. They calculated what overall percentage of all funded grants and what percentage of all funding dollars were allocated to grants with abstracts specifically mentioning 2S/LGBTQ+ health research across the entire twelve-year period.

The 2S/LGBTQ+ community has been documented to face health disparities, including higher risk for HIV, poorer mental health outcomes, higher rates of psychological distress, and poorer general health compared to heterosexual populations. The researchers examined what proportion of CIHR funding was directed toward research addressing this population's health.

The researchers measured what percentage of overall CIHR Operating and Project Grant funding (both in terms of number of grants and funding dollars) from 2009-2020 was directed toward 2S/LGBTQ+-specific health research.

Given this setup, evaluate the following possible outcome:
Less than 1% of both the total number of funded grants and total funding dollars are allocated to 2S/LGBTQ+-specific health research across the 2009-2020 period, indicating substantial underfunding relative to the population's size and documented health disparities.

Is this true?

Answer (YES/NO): YES